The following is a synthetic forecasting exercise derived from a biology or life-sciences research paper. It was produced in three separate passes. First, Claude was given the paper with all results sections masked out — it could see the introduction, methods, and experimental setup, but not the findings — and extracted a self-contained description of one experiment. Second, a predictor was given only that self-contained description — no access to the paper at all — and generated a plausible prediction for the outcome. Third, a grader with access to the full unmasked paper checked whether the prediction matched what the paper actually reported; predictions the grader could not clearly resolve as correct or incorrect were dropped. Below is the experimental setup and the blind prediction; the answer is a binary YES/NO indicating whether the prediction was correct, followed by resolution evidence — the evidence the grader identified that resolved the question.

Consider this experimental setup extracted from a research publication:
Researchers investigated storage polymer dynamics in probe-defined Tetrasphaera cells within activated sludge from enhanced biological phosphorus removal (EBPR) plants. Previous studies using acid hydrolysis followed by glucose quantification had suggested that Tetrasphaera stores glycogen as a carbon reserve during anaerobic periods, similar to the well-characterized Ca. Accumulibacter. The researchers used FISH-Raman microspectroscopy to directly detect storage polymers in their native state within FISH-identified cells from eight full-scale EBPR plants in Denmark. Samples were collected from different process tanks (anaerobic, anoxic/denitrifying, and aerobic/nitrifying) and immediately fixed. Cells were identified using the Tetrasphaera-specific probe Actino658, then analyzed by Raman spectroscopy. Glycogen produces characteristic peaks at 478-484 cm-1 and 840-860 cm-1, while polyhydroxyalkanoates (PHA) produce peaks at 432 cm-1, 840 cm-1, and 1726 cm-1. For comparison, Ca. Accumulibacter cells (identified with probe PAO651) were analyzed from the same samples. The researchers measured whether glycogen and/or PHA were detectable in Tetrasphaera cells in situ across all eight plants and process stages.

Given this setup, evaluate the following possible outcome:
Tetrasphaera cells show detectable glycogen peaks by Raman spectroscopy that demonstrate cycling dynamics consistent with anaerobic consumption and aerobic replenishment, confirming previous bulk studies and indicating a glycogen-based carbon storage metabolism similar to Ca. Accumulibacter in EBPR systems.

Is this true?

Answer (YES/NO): NO